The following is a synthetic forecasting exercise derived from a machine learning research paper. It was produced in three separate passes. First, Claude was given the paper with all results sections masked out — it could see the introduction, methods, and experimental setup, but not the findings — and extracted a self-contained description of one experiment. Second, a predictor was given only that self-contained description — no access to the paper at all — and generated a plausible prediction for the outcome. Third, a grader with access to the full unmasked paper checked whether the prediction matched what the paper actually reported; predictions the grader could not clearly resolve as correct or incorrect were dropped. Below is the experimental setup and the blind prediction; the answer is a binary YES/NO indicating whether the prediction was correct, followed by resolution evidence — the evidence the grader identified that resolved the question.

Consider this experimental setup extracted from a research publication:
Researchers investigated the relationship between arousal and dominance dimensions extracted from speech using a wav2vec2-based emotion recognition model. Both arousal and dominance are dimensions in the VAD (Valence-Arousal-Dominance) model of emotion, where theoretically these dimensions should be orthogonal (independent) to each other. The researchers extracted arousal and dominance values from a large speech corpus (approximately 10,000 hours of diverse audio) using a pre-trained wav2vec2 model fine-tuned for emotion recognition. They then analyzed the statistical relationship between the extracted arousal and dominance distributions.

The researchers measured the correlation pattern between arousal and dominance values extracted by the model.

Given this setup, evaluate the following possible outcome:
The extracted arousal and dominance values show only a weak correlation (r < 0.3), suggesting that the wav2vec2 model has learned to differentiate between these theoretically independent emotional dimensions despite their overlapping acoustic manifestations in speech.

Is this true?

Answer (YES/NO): NO